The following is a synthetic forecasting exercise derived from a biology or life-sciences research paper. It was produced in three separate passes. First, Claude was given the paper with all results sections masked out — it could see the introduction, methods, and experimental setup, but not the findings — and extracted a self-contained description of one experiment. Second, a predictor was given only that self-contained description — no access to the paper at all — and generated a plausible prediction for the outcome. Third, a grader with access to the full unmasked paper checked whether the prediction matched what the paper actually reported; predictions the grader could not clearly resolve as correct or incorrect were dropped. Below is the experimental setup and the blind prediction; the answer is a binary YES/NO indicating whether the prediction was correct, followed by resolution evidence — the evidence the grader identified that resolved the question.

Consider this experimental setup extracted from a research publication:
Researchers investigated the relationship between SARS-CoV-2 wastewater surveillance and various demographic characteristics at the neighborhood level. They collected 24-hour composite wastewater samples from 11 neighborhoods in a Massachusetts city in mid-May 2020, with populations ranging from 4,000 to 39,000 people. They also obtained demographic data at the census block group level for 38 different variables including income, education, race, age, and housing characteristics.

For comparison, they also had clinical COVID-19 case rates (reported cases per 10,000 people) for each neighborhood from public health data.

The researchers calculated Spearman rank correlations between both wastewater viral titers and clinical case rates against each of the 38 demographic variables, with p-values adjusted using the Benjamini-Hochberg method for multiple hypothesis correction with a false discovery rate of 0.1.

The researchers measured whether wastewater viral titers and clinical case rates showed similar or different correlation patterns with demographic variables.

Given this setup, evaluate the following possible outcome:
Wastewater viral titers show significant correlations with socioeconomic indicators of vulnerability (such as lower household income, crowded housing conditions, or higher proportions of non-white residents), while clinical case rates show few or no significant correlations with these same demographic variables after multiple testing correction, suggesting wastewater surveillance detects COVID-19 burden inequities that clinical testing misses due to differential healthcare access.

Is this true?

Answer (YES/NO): NO